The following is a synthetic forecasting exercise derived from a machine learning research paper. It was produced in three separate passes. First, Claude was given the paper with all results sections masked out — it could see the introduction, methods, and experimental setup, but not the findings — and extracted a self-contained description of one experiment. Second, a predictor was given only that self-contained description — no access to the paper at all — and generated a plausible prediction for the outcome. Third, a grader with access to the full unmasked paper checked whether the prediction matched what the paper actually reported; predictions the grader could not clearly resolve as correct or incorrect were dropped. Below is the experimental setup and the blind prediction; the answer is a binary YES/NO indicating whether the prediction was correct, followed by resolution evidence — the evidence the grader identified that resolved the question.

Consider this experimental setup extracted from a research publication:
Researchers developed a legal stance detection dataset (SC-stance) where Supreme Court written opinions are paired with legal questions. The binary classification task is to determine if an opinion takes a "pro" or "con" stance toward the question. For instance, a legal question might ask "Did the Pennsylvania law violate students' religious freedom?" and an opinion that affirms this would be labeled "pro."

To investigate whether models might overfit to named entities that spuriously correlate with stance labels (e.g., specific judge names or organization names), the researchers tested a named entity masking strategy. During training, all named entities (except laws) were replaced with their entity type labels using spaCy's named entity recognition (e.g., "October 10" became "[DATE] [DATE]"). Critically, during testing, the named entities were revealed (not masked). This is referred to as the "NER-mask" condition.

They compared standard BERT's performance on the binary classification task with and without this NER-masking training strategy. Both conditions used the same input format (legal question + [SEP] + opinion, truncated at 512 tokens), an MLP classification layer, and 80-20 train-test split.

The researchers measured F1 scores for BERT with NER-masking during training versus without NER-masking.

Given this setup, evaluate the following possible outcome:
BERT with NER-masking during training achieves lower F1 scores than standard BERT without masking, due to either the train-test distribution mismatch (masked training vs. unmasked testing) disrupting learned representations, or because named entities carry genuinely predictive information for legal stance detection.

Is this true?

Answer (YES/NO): YES